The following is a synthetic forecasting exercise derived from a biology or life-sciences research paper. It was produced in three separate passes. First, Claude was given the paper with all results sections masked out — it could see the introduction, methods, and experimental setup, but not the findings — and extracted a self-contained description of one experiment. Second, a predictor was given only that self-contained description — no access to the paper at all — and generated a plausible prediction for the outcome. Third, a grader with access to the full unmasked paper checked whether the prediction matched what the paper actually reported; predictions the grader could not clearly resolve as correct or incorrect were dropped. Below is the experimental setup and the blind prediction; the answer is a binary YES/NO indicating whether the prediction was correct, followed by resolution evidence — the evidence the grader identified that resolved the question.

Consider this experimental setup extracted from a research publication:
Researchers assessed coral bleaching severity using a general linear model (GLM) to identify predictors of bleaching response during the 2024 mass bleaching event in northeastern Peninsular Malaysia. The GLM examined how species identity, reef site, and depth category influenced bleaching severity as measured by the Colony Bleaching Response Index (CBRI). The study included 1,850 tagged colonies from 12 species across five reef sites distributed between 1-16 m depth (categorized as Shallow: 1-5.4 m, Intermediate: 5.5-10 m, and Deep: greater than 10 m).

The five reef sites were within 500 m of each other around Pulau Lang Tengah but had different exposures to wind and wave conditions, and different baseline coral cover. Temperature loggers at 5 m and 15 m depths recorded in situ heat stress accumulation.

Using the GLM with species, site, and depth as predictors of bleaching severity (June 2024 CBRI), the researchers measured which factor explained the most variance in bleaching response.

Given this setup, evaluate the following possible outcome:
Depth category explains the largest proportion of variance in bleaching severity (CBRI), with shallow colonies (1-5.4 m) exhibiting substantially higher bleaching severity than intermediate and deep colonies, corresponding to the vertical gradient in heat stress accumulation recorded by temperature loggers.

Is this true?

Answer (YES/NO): NO